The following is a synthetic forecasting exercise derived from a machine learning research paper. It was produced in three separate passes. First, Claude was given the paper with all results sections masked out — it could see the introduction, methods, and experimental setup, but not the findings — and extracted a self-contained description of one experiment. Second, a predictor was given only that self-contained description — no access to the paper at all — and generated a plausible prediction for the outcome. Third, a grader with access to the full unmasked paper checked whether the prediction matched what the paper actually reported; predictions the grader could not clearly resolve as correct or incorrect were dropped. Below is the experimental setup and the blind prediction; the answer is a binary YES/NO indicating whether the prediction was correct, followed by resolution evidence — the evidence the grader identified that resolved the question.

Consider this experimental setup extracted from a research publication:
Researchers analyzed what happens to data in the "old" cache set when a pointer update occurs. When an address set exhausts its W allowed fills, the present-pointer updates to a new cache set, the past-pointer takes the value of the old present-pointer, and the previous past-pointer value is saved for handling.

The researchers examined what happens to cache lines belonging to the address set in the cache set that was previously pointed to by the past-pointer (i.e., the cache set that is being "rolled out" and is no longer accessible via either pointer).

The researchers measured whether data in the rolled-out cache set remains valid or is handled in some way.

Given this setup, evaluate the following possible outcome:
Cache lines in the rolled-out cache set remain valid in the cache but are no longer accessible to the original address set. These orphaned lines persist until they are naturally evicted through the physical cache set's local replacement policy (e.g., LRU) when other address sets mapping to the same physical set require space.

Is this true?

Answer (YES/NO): NO